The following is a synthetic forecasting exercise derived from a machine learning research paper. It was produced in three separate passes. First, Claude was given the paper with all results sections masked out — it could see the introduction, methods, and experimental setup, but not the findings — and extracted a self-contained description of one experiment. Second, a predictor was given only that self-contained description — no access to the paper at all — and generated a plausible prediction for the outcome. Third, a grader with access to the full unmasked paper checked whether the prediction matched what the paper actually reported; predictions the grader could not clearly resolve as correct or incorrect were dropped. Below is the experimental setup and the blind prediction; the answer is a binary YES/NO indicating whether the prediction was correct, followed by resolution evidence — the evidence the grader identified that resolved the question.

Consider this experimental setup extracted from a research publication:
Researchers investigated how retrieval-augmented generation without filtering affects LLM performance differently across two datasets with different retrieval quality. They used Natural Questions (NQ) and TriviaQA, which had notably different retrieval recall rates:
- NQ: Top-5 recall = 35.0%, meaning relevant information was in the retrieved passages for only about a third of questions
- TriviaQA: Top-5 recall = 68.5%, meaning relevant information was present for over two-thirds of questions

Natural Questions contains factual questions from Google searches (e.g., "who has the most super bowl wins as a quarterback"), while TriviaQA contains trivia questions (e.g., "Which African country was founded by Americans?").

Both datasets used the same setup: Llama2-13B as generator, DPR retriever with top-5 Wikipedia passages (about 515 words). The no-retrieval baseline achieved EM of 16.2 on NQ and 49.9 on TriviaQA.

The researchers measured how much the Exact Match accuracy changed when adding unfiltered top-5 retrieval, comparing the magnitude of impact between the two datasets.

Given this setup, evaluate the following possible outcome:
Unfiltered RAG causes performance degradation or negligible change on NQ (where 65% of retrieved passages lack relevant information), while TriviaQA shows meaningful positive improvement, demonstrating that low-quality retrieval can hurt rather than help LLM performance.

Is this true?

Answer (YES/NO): NO